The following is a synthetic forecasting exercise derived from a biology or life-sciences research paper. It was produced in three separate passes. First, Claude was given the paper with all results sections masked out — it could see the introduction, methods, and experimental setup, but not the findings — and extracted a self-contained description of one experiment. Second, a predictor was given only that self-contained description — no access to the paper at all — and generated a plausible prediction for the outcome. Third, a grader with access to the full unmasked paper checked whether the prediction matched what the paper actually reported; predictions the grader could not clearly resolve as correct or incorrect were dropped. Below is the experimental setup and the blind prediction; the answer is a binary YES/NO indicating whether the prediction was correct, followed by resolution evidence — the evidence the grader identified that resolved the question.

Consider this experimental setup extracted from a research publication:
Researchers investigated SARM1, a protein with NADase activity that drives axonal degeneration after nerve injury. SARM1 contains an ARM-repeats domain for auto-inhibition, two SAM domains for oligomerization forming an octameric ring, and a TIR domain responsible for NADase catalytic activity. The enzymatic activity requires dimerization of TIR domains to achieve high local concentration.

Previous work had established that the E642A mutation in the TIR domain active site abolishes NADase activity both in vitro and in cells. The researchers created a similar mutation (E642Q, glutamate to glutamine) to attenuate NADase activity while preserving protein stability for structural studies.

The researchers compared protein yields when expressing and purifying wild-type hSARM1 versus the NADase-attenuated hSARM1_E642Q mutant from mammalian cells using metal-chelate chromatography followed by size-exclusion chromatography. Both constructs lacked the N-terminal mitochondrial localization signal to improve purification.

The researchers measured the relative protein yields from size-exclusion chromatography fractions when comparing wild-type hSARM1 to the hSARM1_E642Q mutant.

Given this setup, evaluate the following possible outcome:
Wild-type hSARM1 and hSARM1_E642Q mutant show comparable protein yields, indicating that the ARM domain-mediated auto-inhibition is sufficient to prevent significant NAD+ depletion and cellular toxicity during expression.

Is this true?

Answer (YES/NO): NO